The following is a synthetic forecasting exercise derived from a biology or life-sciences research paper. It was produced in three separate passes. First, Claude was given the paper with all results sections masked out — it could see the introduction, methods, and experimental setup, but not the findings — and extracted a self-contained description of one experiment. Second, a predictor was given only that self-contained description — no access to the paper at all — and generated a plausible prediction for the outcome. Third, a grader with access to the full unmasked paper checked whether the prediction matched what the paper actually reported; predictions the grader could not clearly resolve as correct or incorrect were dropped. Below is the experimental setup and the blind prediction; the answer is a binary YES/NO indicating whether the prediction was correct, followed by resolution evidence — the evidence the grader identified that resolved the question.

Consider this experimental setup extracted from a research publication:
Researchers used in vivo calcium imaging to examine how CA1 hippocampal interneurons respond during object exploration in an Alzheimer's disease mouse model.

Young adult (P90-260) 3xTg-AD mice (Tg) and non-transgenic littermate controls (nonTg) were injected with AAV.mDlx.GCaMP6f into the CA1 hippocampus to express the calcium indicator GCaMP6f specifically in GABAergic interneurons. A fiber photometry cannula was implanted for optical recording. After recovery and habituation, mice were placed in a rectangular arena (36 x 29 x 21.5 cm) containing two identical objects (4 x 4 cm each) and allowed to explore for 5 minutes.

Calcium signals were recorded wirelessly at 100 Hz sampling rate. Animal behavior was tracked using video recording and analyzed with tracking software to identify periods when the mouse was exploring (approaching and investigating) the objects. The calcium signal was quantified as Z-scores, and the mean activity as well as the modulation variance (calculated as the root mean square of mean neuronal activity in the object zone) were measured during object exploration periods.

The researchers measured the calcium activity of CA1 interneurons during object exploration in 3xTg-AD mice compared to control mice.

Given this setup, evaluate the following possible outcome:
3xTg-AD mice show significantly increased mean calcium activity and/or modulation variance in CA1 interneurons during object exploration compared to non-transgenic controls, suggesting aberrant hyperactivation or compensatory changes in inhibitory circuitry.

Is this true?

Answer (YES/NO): YES